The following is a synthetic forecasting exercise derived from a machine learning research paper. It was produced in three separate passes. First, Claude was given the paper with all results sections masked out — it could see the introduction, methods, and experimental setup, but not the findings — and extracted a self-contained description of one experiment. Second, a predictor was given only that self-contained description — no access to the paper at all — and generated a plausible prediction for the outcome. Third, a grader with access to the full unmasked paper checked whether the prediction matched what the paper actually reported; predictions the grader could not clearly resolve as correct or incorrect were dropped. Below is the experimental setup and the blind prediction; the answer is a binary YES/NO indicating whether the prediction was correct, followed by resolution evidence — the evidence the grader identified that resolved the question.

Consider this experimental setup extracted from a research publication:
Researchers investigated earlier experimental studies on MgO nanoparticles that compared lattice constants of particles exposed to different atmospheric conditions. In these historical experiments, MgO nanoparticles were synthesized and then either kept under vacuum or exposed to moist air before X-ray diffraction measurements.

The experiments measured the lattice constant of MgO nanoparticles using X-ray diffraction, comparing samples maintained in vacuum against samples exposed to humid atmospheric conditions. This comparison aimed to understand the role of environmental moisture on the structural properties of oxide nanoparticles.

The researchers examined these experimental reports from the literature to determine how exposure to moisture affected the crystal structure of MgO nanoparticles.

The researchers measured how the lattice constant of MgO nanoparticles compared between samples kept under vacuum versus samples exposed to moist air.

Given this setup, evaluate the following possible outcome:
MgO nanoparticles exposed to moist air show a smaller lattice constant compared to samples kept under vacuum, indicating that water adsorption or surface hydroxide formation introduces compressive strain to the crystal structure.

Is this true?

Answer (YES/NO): NO